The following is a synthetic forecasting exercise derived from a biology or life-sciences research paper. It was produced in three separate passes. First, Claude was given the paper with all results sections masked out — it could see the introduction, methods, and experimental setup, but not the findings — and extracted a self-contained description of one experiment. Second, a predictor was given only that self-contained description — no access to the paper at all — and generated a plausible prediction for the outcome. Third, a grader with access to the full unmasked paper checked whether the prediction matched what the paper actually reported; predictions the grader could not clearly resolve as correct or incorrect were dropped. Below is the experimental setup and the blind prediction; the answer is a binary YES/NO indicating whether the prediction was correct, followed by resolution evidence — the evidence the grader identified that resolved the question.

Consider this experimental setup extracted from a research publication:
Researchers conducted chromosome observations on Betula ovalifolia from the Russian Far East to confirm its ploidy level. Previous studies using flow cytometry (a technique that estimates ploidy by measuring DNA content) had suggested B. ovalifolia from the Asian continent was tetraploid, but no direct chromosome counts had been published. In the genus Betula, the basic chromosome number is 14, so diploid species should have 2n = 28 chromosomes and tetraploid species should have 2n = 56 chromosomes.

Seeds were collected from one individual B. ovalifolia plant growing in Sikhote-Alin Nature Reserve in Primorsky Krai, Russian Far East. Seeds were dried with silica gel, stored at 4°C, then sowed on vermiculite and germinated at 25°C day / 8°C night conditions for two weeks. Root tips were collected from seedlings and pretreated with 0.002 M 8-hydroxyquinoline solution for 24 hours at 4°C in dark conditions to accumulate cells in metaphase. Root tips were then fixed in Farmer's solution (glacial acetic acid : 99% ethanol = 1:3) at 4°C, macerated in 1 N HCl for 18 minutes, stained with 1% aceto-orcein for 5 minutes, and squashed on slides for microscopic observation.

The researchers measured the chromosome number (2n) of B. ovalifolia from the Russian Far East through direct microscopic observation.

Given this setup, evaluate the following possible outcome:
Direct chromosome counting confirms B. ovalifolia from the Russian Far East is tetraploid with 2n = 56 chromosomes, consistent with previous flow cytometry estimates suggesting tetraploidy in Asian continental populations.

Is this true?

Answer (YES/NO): YES